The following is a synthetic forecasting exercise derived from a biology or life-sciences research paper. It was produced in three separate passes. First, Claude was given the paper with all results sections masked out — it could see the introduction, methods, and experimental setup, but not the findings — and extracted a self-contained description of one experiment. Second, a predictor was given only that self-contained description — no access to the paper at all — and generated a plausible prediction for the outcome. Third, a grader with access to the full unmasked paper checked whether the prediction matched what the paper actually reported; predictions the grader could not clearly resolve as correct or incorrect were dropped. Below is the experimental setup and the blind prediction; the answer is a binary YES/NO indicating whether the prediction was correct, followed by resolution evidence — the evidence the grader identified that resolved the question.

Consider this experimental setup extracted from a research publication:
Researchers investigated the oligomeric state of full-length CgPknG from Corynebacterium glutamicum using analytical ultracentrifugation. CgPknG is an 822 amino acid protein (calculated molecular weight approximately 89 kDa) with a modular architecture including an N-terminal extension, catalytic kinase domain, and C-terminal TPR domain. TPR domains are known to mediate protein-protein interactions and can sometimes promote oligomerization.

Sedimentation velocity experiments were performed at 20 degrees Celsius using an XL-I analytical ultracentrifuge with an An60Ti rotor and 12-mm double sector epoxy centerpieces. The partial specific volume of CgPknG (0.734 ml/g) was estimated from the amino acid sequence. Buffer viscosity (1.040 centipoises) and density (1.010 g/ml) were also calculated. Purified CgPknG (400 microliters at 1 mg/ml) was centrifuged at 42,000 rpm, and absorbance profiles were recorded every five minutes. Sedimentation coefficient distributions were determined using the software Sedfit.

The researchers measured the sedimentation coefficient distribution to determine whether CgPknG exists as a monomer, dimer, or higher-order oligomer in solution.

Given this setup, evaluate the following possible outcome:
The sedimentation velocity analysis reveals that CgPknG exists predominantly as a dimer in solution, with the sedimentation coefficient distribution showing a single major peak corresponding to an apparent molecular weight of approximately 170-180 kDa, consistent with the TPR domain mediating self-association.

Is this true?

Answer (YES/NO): NO